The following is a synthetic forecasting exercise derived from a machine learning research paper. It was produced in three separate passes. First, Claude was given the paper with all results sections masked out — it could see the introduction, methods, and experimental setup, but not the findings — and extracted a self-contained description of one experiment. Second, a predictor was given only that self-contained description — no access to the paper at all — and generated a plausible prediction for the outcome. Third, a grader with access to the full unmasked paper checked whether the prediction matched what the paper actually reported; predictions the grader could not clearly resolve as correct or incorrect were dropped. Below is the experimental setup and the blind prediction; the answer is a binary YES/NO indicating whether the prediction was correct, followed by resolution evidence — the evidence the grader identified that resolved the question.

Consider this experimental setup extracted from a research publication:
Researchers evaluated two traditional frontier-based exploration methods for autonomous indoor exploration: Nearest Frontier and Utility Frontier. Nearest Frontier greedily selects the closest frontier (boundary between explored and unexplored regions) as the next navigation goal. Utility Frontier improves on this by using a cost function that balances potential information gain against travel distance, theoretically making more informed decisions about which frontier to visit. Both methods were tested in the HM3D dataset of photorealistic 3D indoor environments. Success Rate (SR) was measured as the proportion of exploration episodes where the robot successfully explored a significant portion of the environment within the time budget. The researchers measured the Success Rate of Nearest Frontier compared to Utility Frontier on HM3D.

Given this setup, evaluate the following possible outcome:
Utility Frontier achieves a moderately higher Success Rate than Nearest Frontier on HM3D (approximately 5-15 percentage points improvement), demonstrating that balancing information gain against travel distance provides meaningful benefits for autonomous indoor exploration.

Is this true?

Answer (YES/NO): NO